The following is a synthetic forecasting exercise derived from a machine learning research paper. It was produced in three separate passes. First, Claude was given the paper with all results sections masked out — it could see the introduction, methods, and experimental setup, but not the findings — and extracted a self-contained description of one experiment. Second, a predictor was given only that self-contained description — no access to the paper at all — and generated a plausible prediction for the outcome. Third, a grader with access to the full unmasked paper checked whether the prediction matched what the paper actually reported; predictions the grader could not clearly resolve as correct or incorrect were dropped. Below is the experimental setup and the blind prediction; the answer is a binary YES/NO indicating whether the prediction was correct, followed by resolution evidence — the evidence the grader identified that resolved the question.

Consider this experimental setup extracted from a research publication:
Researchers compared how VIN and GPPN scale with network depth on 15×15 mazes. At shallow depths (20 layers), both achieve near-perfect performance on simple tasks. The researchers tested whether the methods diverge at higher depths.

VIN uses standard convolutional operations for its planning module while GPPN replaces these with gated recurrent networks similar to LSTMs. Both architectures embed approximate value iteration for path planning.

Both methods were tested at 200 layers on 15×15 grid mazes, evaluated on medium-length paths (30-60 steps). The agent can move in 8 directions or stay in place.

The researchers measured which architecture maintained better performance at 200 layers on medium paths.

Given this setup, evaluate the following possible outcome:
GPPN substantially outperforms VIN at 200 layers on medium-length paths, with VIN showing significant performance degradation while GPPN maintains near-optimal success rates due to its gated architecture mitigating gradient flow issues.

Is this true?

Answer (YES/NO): YES